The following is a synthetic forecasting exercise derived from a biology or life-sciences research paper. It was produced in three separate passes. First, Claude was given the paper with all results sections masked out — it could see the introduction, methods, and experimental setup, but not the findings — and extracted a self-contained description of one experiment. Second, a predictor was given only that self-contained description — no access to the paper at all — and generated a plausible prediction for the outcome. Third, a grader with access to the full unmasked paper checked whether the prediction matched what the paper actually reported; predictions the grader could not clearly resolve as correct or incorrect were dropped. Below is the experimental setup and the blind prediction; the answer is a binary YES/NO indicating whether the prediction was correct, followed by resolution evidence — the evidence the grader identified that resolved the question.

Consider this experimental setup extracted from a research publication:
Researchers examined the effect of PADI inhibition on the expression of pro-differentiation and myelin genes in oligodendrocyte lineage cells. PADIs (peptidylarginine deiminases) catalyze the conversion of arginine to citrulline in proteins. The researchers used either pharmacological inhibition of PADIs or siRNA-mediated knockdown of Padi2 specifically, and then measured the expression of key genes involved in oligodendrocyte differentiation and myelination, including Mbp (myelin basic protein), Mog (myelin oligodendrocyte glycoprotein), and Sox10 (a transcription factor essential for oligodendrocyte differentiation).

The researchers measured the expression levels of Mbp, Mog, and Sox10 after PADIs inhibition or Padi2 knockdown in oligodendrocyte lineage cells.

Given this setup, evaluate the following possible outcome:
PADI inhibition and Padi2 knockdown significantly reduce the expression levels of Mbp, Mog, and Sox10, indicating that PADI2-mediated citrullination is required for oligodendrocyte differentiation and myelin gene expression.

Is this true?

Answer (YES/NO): YES